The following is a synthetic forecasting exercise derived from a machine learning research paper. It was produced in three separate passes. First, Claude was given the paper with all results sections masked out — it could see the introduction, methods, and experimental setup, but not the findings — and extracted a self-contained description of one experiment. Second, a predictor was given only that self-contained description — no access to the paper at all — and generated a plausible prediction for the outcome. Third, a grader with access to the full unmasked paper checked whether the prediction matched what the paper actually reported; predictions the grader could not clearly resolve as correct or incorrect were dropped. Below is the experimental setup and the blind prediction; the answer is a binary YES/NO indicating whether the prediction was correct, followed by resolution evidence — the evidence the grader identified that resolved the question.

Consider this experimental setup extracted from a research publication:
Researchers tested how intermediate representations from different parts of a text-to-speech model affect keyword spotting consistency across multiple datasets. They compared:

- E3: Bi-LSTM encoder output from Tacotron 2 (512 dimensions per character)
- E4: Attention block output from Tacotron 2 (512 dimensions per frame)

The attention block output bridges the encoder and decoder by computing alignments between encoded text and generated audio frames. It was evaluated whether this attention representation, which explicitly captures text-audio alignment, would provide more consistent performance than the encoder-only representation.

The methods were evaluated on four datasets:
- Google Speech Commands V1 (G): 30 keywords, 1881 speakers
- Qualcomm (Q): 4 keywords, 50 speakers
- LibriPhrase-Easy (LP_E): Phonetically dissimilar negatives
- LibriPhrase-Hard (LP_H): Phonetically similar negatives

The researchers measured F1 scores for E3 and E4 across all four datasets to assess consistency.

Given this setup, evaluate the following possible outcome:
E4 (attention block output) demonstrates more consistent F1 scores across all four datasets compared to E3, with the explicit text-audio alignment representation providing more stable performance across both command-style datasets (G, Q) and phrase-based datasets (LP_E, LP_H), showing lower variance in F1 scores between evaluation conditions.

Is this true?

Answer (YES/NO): NO